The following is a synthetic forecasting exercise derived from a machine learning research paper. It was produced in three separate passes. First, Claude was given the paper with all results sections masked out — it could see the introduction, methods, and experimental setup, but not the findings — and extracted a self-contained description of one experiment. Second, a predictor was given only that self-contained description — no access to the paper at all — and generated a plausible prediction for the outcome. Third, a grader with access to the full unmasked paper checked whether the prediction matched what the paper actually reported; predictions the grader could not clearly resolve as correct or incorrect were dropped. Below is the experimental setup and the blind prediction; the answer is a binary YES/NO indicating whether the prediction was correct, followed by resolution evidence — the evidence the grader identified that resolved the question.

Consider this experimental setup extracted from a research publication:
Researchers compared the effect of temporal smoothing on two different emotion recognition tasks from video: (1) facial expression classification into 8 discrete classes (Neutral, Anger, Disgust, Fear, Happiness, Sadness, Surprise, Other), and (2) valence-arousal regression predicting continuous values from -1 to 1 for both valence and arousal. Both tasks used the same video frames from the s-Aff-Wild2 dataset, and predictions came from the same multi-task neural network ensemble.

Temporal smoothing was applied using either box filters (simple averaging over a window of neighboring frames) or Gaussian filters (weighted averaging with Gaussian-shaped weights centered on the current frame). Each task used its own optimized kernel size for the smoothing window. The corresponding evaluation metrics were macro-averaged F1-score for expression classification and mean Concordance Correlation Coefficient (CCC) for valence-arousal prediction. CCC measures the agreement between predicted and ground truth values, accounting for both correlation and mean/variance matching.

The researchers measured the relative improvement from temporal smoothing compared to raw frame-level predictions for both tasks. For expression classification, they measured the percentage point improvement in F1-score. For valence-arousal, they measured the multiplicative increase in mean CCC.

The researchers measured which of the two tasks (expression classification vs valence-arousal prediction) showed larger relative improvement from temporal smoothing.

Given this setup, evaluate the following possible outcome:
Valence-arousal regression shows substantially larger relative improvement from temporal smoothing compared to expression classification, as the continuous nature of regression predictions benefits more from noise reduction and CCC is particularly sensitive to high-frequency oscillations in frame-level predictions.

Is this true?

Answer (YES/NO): NO